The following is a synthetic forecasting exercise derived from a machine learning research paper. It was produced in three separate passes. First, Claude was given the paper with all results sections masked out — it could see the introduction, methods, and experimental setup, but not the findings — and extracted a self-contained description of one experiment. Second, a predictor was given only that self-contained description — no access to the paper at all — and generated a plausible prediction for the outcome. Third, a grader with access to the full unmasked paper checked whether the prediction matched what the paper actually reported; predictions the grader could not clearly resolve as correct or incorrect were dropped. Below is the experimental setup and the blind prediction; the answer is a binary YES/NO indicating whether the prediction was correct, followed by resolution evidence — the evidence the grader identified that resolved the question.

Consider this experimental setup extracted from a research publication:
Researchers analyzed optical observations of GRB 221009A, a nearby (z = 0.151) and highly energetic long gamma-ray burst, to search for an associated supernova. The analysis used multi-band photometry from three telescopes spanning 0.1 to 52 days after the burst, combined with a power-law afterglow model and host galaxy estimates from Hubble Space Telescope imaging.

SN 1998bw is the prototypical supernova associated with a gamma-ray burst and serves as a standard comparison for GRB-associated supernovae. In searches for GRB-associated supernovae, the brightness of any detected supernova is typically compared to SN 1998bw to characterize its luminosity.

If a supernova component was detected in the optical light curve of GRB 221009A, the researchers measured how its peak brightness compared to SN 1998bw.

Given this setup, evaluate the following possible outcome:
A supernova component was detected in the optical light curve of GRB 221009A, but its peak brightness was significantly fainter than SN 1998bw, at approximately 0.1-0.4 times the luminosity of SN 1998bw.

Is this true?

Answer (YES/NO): NO